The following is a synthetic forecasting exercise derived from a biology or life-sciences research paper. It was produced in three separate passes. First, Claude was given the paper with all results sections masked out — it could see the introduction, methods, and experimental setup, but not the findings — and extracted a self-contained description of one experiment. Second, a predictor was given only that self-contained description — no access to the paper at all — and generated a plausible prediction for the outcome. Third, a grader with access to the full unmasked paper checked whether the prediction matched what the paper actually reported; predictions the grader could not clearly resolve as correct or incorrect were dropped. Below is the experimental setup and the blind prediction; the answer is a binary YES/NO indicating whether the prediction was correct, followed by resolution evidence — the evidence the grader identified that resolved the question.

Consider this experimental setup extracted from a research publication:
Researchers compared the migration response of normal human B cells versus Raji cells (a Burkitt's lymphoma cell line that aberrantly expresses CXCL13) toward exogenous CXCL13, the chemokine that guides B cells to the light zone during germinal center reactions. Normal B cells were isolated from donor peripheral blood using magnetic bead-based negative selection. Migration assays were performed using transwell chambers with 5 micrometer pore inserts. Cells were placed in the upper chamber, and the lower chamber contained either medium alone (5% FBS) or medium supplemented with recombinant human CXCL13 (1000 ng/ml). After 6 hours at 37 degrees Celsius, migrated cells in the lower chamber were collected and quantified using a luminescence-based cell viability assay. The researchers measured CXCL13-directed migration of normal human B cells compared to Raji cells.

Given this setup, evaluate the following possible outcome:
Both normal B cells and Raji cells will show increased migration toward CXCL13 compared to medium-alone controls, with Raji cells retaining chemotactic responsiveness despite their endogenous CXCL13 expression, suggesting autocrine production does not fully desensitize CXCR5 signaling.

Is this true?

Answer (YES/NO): NO